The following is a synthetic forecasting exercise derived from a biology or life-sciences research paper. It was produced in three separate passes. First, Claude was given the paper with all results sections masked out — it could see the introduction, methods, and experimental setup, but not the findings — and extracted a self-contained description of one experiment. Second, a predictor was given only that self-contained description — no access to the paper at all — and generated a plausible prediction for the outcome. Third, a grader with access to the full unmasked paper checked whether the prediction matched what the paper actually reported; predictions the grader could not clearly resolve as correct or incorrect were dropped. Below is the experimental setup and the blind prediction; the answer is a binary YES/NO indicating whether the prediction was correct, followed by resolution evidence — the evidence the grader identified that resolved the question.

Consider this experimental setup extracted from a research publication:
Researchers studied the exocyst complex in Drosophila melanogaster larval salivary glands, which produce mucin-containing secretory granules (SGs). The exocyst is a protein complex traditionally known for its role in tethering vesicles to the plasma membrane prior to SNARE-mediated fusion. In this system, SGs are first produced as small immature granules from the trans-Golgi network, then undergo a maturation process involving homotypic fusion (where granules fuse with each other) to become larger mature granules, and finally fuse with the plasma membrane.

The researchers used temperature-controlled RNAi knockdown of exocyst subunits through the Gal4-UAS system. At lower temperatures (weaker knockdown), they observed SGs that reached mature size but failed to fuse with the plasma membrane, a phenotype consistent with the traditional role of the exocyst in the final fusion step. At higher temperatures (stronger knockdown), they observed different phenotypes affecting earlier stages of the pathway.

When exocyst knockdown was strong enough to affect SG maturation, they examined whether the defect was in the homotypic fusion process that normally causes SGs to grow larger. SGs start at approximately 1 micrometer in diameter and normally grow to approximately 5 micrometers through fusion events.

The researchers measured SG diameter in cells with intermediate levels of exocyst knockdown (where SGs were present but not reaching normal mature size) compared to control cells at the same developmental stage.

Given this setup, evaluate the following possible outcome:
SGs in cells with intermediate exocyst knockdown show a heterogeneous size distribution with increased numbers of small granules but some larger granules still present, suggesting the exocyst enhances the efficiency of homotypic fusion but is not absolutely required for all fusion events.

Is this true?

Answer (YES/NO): NO